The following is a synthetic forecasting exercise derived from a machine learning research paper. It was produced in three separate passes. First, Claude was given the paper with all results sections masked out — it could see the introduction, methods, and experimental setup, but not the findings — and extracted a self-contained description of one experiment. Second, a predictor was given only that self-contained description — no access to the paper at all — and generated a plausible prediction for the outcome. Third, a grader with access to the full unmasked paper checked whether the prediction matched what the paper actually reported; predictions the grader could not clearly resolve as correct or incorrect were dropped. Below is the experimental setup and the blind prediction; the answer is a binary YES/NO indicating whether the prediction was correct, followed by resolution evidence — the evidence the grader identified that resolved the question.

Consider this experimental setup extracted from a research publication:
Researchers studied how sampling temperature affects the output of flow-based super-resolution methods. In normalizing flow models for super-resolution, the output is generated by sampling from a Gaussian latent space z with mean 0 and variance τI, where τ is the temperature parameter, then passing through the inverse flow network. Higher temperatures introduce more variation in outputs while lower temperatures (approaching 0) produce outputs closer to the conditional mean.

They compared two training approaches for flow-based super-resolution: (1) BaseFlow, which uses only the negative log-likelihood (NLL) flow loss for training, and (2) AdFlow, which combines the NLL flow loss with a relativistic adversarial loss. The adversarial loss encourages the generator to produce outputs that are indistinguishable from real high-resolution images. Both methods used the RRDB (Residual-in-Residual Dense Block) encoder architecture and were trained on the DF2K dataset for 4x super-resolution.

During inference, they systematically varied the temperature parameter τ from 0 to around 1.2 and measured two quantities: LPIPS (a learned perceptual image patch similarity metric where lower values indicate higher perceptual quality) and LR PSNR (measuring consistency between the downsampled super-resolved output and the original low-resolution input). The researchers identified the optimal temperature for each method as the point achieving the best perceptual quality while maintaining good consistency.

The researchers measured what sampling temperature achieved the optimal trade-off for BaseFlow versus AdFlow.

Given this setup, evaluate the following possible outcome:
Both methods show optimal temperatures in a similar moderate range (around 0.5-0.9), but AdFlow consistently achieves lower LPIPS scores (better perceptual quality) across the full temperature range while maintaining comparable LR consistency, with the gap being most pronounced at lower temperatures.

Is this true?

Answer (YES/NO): NO